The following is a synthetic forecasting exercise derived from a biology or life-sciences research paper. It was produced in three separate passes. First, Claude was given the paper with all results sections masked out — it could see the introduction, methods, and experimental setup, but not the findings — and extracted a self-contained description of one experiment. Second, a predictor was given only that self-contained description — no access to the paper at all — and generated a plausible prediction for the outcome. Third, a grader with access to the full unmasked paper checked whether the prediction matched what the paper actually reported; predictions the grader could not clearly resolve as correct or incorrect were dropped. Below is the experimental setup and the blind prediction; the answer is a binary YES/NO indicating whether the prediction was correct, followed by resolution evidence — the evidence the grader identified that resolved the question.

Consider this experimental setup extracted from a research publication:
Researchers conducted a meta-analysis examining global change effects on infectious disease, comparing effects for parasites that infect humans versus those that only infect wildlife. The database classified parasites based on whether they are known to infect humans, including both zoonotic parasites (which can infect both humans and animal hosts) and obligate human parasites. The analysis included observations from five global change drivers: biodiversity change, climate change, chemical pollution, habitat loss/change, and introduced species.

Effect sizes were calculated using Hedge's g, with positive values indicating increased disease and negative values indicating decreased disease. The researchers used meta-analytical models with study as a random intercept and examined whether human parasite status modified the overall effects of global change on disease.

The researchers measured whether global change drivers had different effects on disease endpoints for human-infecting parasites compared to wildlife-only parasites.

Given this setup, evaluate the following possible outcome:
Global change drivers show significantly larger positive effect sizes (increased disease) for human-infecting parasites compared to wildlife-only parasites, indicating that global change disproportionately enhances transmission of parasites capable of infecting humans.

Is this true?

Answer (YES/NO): NO